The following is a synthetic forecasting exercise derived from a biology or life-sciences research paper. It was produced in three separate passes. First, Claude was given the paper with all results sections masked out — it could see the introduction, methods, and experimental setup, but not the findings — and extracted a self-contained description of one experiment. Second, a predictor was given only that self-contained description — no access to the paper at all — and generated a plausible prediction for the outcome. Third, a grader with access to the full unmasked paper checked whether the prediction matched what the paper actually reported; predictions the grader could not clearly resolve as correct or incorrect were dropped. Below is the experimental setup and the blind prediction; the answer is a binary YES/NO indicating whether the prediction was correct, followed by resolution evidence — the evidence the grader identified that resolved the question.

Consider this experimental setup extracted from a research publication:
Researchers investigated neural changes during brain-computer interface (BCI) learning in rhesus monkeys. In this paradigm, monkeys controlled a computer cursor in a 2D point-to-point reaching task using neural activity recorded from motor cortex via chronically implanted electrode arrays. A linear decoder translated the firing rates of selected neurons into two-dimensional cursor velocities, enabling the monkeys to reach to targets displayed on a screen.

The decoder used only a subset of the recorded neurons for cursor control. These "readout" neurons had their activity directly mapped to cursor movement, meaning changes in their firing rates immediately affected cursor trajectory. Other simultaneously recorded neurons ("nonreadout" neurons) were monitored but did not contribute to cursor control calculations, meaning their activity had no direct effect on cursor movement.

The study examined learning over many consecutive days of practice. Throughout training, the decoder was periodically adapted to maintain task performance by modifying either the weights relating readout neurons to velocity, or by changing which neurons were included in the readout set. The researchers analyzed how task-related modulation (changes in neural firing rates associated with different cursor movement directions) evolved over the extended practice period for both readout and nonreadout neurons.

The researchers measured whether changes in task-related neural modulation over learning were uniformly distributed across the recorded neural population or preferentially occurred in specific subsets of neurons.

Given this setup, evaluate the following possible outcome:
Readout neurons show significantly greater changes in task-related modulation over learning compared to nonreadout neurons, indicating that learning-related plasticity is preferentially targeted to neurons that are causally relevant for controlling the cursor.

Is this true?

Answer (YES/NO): YES